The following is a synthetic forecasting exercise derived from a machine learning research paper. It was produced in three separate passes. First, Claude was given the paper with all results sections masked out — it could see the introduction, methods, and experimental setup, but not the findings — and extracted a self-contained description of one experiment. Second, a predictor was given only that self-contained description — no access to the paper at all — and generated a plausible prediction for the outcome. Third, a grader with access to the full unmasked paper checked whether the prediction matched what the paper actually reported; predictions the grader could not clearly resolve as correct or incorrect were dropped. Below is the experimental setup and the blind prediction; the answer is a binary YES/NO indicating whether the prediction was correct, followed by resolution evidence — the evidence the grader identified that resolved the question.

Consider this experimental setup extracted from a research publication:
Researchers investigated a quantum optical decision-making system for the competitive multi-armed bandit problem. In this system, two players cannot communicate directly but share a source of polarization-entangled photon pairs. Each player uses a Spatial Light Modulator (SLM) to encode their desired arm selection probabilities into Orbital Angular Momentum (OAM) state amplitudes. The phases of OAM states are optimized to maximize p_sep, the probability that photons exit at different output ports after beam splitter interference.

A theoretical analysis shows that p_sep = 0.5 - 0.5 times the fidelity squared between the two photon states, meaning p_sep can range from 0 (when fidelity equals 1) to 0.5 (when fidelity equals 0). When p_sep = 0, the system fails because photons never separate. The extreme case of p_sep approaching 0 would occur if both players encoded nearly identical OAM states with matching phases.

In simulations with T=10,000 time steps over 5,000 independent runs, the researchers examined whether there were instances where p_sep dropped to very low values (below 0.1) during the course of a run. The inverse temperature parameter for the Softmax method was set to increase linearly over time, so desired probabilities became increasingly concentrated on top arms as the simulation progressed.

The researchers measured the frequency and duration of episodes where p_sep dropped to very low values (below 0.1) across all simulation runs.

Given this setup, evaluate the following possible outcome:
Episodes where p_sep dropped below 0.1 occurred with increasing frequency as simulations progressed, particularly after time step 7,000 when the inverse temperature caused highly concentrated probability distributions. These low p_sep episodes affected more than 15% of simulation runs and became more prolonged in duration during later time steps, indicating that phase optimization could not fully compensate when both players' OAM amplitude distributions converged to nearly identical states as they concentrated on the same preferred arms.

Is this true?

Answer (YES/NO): NO